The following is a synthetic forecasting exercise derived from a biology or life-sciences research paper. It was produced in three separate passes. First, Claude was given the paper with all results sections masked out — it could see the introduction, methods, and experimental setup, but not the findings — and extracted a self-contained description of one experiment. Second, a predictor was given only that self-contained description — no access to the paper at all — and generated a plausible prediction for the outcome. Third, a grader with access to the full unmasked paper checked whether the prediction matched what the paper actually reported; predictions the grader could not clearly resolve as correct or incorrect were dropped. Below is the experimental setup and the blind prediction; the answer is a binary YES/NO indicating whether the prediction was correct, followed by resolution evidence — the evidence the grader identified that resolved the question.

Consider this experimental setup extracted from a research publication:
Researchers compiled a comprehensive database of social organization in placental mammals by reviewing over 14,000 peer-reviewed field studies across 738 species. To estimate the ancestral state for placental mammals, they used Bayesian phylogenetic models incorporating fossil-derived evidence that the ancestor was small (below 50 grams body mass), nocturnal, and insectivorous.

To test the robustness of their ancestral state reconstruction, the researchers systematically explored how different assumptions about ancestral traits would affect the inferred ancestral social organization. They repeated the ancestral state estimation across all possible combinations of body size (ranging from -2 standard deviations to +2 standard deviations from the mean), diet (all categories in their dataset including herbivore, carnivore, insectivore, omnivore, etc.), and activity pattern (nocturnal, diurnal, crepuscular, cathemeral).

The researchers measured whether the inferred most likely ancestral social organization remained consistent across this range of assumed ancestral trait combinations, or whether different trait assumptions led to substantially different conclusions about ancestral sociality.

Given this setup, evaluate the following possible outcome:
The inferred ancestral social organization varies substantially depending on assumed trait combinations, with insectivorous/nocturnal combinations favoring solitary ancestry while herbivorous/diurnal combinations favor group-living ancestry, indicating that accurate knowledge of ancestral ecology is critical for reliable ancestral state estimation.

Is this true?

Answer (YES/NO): NO